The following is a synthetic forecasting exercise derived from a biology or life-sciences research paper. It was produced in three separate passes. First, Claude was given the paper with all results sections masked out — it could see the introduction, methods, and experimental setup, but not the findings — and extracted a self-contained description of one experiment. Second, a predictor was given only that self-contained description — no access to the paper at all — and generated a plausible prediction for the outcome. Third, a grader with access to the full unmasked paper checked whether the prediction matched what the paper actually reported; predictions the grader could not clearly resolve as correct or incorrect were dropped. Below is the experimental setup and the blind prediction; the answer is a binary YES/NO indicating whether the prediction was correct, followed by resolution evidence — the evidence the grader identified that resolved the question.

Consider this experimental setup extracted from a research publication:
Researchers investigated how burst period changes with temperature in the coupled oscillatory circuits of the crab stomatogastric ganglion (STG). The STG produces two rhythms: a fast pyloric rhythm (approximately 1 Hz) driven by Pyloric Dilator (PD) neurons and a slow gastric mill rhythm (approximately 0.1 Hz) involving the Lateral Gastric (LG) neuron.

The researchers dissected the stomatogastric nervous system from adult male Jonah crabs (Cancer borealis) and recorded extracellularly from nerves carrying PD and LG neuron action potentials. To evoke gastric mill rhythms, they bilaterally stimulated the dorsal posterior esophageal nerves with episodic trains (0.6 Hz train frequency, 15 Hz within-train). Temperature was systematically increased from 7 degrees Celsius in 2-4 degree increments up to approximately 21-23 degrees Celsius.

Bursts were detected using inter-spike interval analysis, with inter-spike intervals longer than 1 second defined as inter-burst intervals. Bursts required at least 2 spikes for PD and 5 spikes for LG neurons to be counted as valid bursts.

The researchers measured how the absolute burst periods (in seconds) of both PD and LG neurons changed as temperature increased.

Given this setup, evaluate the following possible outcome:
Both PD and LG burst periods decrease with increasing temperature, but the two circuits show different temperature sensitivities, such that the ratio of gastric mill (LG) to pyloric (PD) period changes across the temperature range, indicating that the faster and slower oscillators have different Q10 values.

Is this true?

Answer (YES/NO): NO